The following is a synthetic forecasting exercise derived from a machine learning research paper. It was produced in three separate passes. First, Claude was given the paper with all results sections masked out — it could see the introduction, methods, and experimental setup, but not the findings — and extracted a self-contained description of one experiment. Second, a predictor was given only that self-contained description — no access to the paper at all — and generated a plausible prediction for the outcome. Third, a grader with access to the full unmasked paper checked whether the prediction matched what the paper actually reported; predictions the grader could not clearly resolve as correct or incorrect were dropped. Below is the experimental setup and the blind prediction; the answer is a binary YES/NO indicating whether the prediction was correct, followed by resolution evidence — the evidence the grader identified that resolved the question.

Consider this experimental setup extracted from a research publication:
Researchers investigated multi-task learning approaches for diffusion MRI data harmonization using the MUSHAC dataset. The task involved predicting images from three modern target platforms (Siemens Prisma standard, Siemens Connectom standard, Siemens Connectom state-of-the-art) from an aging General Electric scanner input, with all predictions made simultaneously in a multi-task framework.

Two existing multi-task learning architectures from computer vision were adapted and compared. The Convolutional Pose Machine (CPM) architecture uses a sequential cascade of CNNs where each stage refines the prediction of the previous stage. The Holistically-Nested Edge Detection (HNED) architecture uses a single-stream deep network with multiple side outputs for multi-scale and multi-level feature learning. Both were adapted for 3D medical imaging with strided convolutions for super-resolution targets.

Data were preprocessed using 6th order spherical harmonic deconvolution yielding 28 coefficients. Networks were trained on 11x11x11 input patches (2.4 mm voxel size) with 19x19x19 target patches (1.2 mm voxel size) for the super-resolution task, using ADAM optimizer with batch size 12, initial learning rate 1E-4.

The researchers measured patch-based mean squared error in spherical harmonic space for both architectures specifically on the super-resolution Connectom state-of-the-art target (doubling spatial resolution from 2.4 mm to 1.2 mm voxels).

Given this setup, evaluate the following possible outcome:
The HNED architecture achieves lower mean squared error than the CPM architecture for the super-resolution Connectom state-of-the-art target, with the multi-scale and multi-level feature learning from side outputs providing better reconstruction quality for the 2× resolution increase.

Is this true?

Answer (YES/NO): YES